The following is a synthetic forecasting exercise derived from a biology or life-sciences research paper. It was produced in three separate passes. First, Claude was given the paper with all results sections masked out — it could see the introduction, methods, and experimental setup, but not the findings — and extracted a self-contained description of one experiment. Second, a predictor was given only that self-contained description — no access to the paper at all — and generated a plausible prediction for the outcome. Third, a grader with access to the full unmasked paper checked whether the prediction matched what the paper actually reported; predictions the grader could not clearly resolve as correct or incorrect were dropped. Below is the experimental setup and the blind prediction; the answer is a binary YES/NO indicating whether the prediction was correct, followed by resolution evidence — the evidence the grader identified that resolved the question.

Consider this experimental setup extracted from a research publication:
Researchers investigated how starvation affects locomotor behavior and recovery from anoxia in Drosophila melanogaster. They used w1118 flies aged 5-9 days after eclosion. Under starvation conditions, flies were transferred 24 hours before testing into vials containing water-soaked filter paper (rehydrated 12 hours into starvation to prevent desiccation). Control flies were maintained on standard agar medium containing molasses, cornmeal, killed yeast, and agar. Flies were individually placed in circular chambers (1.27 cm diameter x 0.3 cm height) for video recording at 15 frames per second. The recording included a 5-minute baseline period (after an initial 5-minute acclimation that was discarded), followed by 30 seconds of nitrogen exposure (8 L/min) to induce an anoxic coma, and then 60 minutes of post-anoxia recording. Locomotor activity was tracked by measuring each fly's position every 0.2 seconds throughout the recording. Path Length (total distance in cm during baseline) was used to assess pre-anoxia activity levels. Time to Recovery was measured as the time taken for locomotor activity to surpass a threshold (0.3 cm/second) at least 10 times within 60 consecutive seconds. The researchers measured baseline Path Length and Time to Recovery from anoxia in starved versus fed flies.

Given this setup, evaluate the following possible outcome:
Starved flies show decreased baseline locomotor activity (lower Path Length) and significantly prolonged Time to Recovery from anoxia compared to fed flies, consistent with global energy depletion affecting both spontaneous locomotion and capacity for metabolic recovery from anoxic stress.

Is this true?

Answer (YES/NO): NO